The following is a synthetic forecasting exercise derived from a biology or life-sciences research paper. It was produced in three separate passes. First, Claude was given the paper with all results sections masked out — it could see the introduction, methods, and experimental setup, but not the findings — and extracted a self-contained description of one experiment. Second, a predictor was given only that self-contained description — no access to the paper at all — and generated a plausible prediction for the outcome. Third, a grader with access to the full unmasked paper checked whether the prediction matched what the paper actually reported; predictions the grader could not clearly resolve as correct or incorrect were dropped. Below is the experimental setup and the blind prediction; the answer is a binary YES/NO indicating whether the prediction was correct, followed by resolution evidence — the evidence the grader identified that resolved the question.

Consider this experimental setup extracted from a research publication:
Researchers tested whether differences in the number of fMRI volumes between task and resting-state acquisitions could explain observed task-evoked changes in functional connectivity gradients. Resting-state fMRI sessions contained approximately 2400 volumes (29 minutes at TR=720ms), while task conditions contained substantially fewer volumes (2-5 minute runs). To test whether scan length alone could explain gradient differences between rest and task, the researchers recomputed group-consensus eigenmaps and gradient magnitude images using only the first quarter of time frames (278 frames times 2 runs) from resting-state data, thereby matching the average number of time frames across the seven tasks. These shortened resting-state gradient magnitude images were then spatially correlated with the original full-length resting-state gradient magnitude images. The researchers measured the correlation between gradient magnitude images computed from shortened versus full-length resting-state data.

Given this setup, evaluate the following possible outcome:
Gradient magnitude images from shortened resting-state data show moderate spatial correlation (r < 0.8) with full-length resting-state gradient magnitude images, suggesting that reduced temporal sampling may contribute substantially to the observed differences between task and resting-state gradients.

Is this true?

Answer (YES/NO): NO